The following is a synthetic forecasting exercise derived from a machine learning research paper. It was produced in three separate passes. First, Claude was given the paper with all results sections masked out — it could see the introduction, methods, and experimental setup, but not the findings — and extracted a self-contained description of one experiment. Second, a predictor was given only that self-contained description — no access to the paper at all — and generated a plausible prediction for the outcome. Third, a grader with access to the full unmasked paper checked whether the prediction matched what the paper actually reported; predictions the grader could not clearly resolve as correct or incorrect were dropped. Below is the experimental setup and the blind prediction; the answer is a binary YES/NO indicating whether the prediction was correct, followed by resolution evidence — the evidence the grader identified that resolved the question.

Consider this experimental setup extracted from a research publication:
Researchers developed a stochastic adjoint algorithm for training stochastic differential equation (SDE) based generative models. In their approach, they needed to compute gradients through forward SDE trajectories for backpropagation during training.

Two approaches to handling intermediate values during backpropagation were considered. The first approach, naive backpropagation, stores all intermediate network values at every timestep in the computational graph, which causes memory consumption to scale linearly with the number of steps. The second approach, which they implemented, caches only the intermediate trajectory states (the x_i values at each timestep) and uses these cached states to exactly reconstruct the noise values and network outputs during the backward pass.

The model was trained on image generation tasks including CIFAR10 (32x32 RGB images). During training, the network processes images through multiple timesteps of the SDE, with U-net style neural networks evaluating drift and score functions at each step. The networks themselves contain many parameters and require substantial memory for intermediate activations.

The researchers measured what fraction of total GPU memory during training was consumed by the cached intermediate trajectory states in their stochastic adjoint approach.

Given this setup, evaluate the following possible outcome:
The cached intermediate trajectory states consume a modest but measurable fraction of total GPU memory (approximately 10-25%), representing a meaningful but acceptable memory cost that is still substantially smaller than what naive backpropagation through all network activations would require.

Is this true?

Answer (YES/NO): NO